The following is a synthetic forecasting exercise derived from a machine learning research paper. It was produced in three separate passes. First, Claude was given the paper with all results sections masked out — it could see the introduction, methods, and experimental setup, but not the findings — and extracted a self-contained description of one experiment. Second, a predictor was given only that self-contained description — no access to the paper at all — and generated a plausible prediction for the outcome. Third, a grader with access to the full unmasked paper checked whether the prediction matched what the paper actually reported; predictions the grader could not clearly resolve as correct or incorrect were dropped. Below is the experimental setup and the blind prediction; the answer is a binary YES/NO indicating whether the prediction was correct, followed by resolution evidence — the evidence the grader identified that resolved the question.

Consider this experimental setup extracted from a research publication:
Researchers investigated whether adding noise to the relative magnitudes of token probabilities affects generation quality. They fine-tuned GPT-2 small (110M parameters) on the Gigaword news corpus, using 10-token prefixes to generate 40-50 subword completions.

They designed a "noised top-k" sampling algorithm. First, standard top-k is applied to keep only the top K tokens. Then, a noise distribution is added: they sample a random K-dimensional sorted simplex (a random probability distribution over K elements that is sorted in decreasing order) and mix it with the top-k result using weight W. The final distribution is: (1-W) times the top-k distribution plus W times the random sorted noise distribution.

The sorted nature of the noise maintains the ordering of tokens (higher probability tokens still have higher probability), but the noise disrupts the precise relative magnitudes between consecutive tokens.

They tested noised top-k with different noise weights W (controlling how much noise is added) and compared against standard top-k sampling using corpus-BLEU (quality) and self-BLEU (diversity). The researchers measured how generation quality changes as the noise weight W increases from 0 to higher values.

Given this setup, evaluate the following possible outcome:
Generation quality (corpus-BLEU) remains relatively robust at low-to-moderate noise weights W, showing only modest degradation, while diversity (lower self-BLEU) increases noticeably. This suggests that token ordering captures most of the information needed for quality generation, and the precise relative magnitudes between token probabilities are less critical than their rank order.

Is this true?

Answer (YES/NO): NO